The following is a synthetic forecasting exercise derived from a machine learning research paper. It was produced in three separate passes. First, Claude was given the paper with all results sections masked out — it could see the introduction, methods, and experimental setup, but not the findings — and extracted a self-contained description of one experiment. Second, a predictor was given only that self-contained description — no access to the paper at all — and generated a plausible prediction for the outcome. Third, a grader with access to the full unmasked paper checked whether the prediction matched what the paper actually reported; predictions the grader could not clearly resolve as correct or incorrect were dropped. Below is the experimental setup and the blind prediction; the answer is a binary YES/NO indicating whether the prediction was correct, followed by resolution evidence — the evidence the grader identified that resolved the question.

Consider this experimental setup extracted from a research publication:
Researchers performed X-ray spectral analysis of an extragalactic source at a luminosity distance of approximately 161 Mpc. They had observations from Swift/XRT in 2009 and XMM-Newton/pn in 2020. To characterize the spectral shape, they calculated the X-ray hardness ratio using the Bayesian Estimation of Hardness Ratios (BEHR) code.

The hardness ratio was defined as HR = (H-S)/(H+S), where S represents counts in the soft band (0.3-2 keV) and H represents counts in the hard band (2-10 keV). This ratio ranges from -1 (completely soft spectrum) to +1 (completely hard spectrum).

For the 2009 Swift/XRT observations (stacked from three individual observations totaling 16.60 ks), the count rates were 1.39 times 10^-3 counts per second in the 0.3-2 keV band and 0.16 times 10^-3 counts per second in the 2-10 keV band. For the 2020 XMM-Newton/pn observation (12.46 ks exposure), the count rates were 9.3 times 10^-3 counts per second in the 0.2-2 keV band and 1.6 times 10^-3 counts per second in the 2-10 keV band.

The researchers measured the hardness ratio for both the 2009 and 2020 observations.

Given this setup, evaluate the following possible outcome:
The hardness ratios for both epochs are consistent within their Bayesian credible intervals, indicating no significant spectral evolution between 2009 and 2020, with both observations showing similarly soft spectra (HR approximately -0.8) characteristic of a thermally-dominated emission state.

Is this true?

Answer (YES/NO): NO